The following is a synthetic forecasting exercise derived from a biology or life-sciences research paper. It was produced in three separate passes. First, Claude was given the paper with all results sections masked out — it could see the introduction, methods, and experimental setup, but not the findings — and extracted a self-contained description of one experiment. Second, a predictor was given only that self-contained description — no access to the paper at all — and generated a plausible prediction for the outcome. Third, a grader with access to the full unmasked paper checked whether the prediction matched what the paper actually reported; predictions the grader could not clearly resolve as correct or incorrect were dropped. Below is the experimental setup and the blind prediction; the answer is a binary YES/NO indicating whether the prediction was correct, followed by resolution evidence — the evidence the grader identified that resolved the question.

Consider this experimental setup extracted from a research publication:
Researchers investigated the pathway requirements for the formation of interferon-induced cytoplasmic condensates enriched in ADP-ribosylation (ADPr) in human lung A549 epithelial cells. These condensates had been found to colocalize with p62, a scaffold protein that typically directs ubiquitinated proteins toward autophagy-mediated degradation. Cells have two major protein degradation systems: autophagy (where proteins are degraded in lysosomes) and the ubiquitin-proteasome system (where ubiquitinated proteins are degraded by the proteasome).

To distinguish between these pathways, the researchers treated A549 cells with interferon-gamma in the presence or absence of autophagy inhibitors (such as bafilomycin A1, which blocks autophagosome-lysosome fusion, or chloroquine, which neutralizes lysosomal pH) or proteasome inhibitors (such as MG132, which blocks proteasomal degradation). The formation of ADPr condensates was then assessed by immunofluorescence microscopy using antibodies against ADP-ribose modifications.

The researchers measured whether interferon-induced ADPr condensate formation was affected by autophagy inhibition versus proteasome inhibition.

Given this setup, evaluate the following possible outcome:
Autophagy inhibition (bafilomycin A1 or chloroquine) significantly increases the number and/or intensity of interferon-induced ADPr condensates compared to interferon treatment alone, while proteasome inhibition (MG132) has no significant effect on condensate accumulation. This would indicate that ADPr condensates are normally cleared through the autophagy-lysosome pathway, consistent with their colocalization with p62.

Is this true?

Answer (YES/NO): NO